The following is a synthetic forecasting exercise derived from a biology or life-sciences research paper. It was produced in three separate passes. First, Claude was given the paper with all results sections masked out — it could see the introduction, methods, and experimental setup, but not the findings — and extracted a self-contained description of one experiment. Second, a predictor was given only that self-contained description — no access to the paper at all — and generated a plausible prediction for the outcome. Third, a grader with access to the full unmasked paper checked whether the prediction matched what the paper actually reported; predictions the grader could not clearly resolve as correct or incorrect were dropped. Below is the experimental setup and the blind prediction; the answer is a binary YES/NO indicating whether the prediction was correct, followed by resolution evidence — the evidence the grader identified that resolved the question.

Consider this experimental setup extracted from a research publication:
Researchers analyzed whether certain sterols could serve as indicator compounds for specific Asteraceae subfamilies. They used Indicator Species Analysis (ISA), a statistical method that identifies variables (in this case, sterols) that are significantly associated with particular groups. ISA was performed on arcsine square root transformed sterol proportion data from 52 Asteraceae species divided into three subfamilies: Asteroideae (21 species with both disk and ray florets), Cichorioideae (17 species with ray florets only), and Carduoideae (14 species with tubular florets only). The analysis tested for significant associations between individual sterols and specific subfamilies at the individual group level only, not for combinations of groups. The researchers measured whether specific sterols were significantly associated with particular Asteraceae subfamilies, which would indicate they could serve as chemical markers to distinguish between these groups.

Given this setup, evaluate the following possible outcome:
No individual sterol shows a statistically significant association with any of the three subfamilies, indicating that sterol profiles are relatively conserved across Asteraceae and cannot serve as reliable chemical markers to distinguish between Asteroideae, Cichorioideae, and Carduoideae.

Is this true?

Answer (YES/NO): NO